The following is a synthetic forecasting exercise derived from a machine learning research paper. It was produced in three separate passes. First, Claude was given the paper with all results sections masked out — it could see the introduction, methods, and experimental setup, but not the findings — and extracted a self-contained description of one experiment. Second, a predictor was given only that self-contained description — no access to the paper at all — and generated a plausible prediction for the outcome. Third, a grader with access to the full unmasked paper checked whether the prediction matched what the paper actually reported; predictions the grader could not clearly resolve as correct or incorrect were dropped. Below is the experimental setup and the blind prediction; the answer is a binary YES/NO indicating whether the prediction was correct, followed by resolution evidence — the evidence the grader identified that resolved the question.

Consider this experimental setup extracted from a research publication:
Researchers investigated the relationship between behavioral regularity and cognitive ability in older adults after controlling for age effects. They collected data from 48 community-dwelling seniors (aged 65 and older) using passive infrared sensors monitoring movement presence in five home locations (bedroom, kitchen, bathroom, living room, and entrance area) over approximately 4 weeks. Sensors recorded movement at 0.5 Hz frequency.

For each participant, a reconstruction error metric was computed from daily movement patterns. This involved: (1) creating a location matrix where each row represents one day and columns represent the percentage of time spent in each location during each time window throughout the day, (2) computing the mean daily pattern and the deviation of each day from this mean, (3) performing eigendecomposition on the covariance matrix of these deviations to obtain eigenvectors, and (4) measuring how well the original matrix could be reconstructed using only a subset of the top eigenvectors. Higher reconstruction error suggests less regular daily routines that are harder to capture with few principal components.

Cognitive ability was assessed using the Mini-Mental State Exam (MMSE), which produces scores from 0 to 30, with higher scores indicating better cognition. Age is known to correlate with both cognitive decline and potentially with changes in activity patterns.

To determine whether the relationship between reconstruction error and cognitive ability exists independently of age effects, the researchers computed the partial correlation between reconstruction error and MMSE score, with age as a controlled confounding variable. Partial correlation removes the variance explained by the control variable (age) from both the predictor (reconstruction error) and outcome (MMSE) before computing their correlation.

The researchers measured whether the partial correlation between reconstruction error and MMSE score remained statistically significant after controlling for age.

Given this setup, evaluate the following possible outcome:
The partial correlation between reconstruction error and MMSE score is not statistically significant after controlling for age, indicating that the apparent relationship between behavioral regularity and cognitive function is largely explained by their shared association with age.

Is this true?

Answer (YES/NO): NO